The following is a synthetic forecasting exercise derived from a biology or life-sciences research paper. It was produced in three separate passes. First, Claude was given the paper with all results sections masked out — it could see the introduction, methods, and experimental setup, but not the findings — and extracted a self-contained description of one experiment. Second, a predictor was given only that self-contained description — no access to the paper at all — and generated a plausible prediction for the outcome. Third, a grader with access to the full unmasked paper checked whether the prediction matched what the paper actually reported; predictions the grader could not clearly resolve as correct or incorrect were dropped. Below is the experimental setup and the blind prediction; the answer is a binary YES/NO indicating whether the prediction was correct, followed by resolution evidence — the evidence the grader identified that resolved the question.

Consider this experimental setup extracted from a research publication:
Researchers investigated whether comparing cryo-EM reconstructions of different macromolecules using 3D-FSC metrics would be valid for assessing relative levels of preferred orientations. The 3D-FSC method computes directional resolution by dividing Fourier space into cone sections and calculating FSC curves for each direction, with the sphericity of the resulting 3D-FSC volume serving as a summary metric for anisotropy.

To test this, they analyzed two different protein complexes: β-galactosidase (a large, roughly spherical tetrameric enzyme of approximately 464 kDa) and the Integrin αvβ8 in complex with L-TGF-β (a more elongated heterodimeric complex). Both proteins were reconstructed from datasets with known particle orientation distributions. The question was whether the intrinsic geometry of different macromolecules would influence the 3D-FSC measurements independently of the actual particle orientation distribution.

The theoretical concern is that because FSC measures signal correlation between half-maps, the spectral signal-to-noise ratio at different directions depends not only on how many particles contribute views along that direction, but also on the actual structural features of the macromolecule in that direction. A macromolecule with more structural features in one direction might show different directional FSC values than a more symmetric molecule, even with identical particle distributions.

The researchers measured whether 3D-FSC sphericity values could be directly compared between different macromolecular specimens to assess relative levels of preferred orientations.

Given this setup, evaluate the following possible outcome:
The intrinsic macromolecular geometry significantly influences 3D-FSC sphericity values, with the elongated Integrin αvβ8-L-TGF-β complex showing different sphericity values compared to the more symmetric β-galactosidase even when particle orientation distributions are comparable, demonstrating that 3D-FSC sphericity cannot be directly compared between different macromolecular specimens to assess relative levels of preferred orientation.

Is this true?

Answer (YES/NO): NO